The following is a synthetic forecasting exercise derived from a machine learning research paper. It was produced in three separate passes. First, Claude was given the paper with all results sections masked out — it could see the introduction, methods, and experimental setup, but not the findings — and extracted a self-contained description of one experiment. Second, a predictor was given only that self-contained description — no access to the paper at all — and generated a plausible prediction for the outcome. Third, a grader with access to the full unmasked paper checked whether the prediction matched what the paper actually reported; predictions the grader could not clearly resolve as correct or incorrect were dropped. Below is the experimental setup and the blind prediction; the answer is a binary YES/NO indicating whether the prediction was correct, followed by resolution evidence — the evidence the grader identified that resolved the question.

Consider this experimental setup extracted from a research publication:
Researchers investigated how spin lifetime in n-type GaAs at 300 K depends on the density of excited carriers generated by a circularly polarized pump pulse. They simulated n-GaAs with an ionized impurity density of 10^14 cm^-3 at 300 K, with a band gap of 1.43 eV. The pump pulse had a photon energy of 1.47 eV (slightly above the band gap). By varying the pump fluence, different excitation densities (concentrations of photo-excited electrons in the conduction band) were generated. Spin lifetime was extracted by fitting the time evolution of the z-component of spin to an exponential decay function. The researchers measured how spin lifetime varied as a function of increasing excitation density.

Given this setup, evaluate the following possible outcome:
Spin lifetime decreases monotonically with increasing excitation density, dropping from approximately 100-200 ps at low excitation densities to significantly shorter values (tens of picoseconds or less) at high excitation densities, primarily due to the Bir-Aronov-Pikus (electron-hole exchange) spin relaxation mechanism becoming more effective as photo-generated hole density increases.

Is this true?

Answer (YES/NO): NO